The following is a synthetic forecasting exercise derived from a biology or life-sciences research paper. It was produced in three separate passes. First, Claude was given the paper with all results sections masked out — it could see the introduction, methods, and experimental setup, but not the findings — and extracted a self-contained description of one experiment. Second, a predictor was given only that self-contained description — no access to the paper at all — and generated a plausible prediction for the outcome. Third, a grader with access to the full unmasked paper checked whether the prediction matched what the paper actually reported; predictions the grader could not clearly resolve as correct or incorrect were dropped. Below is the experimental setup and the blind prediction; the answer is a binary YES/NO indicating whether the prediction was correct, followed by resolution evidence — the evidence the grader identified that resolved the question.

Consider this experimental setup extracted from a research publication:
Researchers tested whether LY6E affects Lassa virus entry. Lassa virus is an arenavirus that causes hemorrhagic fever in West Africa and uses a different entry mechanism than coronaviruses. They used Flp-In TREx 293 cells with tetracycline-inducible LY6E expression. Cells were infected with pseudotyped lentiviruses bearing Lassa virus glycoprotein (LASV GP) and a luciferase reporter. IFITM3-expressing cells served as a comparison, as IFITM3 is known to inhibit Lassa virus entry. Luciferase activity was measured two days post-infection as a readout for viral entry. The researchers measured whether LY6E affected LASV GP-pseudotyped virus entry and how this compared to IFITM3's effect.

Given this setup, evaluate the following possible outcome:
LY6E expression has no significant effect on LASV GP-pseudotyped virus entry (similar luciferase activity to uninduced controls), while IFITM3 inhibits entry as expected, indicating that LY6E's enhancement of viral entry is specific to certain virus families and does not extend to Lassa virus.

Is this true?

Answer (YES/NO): YES